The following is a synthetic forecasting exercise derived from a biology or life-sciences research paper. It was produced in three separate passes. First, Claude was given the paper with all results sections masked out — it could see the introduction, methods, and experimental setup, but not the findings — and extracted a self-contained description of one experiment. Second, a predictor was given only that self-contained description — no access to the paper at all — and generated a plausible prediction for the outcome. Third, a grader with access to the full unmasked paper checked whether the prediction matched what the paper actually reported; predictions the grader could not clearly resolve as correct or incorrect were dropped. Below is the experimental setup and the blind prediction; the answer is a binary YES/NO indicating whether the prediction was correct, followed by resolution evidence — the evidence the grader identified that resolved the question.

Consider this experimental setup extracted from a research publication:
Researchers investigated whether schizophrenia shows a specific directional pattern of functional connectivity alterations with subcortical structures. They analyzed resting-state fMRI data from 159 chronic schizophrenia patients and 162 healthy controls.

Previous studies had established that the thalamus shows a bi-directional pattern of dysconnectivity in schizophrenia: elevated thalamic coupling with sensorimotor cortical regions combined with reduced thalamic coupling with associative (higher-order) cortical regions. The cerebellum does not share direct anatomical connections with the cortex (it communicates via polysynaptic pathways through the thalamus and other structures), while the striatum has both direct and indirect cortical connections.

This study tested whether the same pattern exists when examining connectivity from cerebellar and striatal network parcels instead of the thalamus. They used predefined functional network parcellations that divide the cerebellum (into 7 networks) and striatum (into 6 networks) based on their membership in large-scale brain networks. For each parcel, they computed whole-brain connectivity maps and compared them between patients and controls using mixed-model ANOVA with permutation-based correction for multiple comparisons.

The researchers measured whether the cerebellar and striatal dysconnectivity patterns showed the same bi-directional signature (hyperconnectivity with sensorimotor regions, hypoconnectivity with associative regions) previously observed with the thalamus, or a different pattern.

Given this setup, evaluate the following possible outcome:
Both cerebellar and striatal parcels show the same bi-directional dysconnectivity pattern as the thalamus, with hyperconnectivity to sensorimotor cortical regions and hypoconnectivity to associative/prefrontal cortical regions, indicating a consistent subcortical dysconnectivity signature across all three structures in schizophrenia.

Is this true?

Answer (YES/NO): YES